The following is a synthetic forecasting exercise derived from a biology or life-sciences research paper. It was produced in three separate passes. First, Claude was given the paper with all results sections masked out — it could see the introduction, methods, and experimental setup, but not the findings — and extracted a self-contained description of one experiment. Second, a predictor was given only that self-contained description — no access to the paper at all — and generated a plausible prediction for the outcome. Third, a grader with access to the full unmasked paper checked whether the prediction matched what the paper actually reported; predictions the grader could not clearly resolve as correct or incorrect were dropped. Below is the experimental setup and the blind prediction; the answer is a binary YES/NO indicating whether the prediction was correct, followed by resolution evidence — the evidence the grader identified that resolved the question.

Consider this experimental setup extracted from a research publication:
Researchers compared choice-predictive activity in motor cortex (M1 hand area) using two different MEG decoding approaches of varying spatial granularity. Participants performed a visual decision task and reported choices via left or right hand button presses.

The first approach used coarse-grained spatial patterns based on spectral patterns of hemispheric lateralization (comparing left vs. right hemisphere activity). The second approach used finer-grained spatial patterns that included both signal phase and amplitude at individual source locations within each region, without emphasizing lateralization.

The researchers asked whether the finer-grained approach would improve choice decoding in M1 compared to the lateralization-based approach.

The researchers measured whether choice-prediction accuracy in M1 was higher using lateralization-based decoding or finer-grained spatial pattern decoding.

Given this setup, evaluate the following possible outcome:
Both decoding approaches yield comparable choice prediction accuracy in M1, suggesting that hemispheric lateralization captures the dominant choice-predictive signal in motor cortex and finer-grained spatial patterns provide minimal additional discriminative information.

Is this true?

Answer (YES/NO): NO